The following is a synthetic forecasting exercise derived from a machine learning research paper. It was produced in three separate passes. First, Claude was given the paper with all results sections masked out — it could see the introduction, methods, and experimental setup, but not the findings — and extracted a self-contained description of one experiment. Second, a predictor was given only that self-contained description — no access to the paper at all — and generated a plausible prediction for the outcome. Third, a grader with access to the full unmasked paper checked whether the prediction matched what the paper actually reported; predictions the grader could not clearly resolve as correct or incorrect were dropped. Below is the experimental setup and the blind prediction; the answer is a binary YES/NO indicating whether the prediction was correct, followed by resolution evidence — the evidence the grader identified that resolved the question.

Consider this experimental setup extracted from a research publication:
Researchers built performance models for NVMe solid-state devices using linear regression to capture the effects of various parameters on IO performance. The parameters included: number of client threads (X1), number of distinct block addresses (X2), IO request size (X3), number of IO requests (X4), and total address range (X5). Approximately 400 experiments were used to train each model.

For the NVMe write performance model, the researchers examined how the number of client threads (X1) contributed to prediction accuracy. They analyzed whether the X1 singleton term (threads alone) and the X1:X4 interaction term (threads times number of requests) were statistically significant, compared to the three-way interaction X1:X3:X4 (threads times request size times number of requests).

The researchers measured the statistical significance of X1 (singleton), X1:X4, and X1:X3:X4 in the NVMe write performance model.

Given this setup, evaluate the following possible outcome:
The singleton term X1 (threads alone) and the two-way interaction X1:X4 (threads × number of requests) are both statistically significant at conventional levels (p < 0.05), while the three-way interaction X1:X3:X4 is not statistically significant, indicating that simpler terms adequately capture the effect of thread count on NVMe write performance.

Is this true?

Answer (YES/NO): NO